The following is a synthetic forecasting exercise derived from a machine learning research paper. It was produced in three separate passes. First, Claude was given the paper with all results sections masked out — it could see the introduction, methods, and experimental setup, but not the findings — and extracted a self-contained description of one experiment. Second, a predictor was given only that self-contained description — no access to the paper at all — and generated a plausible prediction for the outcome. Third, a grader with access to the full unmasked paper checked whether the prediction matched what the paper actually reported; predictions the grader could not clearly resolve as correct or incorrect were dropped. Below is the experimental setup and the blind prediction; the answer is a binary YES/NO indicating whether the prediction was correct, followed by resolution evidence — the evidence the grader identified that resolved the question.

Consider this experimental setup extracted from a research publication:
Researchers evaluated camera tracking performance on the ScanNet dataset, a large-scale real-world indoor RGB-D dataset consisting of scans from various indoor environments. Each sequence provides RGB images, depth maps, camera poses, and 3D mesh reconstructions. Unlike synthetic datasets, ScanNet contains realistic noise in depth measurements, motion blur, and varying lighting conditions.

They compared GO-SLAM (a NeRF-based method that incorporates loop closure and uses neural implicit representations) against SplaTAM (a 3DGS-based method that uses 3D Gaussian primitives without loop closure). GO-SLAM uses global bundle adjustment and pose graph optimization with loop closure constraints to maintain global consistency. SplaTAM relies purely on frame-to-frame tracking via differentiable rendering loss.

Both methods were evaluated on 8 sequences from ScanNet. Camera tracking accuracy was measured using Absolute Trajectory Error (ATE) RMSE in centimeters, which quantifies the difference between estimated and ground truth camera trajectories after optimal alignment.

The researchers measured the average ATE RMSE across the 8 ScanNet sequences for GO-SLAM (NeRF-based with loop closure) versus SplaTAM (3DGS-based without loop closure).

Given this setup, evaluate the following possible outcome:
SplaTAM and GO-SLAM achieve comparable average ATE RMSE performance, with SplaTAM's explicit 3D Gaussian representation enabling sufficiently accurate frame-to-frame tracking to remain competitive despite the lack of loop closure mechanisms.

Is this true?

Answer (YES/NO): NO